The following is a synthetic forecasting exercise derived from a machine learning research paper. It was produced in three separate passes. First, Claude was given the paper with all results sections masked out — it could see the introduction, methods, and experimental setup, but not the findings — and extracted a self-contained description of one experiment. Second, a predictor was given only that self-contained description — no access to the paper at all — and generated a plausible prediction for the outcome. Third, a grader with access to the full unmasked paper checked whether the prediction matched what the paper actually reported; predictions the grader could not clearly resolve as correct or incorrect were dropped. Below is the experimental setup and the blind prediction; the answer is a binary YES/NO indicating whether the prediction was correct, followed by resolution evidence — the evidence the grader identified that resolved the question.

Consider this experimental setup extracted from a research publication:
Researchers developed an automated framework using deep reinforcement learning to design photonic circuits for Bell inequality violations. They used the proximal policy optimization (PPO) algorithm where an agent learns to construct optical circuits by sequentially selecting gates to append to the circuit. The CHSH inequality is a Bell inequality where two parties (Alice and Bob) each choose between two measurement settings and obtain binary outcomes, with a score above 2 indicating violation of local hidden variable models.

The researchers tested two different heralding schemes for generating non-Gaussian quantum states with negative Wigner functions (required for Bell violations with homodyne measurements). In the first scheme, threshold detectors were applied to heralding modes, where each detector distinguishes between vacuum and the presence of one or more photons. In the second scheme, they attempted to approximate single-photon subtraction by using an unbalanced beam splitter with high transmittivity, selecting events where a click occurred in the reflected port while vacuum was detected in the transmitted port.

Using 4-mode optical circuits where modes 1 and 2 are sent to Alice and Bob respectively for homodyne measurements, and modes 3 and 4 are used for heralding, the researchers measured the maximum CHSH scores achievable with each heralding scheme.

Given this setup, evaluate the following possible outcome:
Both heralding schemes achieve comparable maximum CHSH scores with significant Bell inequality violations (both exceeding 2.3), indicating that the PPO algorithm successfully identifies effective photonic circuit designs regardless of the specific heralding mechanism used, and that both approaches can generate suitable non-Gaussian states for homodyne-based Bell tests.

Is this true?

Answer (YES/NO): NO